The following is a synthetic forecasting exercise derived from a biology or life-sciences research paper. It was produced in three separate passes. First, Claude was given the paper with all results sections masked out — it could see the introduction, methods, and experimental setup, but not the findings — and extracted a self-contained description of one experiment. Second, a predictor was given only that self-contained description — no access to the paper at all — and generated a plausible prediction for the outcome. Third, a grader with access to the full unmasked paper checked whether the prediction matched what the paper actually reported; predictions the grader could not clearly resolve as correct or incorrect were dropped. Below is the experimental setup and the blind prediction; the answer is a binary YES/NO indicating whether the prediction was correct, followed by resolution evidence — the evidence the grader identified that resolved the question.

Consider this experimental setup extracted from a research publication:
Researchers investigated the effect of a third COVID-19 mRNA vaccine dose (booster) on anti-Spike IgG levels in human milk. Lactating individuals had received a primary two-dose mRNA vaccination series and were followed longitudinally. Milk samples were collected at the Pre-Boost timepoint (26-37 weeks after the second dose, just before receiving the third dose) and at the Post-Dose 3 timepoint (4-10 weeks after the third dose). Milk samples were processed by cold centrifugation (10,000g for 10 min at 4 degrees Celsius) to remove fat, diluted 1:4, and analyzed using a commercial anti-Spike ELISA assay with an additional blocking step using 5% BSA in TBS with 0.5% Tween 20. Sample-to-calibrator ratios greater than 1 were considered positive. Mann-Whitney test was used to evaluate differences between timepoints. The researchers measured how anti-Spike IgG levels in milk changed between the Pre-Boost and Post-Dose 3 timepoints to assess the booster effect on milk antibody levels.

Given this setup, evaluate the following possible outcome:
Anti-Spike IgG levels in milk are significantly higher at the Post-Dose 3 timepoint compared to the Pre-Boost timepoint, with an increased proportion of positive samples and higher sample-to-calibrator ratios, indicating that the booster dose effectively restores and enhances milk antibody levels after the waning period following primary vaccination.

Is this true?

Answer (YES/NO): YES